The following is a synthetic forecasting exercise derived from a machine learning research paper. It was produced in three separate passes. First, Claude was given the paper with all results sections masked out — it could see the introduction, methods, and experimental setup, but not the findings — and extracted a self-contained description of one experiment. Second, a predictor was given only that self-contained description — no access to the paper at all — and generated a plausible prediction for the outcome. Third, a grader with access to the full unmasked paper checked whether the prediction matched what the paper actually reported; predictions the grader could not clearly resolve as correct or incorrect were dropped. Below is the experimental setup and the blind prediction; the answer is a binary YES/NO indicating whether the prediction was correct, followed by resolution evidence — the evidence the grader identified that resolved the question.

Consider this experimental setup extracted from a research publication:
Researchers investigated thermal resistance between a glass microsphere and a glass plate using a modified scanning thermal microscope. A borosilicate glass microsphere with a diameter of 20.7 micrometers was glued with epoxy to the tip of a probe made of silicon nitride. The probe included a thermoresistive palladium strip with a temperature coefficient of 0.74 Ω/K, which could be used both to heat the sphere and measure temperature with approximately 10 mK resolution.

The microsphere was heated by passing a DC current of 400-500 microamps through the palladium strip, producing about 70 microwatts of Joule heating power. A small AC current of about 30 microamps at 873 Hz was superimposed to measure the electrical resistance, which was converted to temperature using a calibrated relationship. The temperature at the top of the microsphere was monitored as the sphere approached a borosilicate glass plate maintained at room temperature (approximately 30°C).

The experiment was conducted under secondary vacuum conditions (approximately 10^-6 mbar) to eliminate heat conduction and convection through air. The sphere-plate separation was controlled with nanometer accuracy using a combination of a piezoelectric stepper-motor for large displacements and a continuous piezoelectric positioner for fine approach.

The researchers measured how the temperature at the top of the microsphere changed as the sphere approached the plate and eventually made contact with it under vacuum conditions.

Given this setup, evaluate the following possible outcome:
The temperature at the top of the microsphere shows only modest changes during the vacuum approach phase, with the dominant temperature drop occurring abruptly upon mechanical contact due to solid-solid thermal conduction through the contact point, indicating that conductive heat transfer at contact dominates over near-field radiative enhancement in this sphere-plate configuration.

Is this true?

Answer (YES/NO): YES